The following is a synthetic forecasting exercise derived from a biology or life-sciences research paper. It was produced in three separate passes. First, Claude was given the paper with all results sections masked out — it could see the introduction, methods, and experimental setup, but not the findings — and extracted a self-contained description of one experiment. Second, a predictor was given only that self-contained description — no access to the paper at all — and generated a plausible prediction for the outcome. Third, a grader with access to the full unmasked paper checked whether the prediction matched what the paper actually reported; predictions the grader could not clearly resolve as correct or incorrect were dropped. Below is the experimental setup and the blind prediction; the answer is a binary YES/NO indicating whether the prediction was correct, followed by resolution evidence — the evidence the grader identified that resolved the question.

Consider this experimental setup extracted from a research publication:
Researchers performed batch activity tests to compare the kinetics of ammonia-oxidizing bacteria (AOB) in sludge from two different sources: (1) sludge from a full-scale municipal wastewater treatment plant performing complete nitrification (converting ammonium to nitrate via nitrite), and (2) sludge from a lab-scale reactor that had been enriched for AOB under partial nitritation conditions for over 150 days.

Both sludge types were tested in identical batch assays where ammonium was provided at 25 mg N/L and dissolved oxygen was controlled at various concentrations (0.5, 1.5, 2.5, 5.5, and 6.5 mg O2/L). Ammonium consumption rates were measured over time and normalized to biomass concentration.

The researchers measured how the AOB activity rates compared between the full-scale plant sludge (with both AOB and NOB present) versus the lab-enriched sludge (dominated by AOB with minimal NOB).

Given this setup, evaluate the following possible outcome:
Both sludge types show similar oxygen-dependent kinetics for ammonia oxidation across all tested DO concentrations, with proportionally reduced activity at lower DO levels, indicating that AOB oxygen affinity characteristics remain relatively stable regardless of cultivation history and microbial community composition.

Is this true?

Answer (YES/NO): NO